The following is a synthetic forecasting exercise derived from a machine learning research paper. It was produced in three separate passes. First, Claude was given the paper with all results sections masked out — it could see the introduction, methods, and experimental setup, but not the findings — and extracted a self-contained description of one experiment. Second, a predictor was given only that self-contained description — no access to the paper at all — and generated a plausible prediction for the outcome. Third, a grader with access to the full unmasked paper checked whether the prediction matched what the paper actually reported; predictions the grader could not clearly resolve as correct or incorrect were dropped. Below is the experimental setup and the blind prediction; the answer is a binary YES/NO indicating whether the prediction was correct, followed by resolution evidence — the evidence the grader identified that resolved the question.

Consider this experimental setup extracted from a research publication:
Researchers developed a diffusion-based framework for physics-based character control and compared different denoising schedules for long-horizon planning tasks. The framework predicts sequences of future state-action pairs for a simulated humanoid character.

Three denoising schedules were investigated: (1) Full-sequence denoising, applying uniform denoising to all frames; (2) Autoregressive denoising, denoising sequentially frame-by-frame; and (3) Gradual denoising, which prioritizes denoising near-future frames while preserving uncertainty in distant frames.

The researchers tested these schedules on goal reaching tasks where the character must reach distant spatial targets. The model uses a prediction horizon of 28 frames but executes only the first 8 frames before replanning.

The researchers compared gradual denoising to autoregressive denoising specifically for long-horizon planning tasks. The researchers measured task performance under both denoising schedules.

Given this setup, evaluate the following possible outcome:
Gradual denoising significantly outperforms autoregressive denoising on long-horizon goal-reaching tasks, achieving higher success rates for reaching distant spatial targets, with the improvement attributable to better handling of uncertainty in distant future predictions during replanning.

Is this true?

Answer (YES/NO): NO